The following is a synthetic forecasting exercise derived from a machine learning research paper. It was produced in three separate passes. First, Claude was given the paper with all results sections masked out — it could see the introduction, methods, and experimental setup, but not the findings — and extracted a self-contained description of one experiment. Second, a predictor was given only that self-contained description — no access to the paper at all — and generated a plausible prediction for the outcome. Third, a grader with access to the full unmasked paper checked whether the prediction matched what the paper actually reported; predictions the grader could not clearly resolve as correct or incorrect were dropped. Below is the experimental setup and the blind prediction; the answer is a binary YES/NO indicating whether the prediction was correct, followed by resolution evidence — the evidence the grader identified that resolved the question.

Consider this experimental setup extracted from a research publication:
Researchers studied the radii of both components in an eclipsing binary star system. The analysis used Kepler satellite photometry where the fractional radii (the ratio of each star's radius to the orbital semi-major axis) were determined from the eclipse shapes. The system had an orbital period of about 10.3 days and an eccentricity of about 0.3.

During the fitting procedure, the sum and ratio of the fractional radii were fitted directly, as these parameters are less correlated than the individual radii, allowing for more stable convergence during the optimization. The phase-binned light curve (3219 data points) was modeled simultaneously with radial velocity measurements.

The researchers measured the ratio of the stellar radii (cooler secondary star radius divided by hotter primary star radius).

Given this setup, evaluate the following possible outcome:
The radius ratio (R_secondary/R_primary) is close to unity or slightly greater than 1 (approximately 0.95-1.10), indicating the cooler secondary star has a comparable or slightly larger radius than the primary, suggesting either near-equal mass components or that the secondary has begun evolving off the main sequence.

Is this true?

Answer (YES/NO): NO